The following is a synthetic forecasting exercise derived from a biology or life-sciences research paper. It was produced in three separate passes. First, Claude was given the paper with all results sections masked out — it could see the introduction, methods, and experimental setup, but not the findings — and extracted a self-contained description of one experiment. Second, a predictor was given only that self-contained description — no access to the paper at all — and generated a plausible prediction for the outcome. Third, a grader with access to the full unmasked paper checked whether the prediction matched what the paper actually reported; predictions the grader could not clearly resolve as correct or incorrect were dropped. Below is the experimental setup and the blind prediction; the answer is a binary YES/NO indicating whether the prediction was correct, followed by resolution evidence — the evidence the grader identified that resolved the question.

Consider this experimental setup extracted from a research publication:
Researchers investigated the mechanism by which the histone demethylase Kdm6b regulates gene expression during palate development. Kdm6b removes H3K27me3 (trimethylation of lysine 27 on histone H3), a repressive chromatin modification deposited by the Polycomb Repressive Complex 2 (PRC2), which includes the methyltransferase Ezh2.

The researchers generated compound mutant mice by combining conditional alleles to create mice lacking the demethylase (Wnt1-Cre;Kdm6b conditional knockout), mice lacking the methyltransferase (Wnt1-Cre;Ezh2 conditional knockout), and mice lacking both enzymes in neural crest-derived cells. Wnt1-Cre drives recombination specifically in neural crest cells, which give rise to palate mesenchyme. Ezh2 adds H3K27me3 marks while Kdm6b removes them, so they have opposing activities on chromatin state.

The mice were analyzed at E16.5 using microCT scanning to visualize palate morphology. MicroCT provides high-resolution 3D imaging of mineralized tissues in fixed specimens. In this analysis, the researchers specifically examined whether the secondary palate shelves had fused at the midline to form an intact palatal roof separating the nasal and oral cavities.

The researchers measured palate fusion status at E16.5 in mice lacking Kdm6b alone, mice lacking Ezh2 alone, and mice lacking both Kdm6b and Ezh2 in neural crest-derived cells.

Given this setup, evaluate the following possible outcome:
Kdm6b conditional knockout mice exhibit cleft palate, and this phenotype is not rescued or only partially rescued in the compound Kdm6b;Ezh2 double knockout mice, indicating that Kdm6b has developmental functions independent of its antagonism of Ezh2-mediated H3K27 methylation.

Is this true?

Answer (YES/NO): NO